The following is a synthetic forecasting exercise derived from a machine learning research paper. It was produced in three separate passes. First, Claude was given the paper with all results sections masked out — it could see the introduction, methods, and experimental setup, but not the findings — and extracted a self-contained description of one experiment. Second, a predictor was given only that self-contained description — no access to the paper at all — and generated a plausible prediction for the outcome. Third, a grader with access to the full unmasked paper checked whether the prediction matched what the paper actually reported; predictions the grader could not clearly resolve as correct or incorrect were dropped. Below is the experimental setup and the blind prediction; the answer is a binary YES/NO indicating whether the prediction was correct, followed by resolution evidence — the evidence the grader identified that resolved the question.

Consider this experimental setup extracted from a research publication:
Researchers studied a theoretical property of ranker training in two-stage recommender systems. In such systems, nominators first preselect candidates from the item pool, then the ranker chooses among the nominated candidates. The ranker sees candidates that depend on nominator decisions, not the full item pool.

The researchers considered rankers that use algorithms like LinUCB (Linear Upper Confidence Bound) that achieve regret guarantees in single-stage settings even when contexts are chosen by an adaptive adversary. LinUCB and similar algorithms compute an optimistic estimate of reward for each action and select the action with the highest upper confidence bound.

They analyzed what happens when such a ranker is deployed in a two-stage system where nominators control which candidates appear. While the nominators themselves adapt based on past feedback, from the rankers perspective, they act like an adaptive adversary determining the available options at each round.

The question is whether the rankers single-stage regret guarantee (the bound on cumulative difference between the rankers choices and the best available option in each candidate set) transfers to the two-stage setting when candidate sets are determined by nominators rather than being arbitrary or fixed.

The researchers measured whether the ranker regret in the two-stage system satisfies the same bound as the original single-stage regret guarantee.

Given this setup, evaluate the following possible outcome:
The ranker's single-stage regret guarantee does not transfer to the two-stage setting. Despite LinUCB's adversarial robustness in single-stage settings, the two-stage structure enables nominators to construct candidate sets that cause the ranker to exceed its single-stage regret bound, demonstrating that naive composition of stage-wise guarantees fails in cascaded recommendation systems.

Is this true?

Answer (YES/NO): NO